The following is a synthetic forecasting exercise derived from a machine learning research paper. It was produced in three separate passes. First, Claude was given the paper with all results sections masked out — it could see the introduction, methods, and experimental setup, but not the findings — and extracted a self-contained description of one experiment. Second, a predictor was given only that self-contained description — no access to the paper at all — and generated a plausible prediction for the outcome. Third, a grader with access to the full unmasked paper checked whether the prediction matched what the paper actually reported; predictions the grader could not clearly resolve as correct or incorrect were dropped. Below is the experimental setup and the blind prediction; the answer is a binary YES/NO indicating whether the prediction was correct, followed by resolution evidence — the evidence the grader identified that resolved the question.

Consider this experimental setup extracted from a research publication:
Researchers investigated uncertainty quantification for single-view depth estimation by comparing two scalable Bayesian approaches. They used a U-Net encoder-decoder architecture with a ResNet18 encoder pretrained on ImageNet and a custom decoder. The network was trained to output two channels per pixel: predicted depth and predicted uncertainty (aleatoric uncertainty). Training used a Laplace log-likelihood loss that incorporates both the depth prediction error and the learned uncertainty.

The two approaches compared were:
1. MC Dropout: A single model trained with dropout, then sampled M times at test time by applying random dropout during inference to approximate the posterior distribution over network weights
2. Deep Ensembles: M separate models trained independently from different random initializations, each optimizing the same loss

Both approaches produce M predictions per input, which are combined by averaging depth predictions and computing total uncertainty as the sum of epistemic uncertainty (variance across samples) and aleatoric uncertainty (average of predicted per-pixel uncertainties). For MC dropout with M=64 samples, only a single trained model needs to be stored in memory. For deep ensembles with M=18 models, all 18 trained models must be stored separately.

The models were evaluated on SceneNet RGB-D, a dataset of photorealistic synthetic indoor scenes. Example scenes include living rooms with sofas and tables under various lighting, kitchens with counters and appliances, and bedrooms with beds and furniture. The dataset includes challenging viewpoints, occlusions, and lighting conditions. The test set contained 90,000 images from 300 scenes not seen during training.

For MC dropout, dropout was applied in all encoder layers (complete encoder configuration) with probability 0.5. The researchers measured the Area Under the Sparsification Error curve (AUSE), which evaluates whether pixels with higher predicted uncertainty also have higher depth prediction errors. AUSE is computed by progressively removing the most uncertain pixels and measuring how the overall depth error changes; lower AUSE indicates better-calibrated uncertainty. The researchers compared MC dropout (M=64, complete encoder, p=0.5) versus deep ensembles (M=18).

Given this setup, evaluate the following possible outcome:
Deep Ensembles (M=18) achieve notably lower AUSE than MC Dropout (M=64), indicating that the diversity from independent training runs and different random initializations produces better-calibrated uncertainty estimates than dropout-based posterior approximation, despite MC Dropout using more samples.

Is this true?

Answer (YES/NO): NO